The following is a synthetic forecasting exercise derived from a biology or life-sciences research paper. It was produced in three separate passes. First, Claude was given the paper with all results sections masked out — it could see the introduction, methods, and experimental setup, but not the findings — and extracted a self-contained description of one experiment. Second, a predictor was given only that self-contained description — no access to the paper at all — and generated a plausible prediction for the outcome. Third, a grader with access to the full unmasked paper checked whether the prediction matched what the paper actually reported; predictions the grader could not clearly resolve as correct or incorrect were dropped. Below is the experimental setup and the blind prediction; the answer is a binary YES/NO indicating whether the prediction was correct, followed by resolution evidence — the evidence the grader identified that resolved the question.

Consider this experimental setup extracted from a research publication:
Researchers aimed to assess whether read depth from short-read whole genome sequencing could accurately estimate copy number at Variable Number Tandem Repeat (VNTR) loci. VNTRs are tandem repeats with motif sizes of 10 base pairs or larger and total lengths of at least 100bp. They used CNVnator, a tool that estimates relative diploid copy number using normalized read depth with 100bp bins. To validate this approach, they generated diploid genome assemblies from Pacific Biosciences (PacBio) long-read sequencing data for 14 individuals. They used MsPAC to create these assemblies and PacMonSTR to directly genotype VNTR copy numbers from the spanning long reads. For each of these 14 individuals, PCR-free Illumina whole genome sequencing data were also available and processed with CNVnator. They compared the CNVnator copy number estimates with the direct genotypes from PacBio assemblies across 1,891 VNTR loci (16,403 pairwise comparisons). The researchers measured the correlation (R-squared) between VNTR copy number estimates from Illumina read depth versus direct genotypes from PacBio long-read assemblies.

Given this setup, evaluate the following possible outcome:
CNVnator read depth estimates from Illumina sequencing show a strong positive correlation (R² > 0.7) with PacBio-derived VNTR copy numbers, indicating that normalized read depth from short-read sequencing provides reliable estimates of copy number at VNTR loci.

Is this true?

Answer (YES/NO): YES